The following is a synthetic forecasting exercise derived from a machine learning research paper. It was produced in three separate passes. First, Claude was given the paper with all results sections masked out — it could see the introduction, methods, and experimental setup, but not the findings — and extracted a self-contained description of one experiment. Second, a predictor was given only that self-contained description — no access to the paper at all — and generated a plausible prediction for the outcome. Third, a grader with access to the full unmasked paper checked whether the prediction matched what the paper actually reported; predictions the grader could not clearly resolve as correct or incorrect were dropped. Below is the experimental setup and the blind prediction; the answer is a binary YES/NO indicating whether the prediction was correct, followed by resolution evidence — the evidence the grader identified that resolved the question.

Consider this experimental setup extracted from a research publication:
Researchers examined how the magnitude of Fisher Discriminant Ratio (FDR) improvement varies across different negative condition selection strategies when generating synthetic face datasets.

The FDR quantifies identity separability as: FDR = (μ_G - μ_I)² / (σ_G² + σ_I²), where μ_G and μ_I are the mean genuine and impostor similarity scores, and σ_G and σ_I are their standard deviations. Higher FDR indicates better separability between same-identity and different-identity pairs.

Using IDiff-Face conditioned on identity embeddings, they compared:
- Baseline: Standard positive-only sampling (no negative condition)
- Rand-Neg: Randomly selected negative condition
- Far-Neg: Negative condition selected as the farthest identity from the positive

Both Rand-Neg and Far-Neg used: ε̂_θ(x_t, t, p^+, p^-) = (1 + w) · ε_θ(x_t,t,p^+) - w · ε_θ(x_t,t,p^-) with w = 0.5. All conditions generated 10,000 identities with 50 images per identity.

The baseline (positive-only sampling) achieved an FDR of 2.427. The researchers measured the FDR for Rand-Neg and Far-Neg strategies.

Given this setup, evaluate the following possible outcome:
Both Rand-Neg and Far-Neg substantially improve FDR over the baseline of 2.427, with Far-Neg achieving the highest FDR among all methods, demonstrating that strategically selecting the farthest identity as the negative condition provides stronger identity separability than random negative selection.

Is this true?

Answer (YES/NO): NO